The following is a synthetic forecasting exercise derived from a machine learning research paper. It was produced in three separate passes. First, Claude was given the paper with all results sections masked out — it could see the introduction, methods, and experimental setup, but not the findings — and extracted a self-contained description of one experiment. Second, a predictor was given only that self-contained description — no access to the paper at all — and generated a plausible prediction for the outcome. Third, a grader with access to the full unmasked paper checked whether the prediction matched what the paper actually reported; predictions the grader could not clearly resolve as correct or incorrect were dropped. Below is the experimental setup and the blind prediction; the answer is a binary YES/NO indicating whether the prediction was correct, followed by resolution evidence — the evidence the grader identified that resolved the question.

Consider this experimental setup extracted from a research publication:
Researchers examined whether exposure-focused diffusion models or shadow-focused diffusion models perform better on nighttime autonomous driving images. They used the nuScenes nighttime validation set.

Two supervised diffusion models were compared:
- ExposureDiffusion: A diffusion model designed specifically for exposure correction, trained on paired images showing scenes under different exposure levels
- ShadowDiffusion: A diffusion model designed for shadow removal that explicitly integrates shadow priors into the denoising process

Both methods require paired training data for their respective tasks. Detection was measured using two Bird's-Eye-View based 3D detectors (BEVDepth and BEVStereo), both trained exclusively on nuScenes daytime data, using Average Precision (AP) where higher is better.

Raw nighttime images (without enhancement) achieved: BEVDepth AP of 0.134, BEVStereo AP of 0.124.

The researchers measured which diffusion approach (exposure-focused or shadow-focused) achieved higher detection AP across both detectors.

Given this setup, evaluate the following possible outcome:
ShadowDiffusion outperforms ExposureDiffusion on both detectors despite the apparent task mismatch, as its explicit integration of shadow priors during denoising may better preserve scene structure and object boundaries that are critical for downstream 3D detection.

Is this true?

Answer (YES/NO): YES